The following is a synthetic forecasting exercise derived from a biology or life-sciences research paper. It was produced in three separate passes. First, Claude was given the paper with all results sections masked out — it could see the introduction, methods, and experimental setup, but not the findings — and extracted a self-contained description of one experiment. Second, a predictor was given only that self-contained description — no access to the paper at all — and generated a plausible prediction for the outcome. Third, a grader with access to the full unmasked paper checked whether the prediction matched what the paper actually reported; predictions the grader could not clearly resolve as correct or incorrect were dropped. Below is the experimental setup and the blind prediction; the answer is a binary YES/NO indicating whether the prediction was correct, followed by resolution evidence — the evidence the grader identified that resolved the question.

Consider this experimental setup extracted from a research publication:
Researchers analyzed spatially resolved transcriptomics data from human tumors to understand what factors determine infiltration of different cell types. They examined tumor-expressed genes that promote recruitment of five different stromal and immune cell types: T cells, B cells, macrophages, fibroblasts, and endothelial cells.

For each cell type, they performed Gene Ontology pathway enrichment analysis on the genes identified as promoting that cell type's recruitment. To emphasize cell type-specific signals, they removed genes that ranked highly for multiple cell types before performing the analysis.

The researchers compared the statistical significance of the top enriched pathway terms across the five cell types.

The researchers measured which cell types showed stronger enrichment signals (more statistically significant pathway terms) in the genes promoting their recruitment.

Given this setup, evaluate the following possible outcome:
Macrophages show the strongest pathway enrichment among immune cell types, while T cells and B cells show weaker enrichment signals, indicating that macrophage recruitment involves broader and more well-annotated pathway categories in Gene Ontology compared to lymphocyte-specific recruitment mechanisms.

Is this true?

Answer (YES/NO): NO